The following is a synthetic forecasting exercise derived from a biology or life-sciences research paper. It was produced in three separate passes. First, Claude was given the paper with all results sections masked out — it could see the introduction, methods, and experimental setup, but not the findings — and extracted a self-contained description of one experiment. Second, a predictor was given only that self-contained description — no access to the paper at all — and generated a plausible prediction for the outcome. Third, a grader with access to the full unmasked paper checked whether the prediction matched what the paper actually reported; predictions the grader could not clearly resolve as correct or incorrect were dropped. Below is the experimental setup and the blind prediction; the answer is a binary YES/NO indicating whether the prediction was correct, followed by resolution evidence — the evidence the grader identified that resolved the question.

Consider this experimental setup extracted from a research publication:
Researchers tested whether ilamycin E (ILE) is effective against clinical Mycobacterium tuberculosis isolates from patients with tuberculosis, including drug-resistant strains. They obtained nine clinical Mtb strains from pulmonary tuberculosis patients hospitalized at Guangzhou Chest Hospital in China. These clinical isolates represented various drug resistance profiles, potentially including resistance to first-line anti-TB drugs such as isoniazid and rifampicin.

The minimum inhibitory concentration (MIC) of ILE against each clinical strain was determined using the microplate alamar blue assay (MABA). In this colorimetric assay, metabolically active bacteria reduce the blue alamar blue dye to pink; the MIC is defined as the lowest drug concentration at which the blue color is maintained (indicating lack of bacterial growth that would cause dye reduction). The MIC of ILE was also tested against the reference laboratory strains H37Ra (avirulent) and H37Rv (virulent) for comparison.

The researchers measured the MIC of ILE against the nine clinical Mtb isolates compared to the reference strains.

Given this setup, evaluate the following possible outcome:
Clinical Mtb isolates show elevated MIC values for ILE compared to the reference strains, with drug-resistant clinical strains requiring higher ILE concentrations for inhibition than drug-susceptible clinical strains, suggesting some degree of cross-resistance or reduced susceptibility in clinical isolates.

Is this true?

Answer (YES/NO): NO